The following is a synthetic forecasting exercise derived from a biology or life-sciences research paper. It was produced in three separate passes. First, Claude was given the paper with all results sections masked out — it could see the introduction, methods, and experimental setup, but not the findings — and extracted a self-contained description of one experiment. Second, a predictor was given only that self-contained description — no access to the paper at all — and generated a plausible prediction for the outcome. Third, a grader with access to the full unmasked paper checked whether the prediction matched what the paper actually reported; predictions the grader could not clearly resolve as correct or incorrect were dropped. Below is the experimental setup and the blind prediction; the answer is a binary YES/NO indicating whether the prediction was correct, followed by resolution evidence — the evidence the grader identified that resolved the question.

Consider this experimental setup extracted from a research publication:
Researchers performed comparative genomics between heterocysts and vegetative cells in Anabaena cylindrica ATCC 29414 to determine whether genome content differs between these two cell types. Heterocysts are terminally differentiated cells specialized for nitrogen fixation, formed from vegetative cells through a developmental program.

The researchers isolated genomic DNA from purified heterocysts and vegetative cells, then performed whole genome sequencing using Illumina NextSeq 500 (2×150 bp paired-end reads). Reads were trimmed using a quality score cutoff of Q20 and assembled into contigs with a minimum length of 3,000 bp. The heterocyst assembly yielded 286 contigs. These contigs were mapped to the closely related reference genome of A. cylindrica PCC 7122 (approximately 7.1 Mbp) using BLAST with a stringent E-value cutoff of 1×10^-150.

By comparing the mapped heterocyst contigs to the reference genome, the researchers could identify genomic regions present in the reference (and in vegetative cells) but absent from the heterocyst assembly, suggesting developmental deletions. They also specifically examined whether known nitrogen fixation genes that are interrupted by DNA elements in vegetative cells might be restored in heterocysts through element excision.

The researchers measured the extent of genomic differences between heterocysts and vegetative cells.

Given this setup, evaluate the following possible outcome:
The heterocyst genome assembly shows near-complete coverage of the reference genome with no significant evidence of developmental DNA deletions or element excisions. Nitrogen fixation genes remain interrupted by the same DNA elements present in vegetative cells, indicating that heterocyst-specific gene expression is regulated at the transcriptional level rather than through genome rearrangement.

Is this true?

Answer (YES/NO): NO